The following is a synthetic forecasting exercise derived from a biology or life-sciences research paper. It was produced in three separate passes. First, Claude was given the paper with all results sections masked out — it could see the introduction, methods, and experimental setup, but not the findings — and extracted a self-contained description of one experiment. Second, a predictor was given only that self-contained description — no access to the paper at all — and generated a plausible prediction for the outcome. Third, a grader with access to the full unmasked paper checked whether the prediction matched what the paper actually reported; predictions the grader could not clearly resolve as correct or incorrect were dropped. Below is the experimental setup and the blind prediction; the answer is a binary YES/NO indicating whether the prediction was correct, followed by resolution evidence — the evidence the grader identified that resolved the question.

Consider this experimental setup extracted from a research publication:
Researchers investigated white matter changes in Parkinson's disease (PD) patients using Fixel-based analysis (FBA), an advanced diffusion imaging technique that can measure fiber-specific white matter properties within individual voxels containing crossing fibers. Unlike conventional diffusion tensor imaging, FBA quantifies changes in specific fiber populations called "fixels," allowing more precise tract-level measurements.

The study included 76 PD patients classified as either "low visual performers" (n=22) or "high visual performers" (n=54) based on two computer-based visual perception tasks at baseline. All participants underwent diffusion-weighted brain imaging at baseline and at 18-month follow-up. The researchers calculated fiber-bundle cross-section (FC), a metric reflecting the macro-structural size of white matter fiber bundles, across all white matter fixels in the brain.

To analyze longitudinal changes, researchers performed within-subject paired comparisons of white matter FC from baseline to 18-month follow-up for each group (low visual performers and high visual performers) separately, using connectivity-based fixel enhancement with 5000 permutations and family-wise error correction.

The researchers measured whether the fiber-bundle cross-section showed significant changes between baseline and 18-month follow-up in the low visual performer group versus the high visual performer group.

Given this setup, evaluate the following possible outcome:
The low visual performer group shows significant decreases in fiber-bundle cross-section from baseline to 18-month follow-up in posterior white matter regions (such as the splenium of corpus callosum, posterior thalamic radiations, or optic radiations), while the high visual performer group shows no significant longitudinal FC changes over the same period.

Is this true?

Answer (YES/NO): NO